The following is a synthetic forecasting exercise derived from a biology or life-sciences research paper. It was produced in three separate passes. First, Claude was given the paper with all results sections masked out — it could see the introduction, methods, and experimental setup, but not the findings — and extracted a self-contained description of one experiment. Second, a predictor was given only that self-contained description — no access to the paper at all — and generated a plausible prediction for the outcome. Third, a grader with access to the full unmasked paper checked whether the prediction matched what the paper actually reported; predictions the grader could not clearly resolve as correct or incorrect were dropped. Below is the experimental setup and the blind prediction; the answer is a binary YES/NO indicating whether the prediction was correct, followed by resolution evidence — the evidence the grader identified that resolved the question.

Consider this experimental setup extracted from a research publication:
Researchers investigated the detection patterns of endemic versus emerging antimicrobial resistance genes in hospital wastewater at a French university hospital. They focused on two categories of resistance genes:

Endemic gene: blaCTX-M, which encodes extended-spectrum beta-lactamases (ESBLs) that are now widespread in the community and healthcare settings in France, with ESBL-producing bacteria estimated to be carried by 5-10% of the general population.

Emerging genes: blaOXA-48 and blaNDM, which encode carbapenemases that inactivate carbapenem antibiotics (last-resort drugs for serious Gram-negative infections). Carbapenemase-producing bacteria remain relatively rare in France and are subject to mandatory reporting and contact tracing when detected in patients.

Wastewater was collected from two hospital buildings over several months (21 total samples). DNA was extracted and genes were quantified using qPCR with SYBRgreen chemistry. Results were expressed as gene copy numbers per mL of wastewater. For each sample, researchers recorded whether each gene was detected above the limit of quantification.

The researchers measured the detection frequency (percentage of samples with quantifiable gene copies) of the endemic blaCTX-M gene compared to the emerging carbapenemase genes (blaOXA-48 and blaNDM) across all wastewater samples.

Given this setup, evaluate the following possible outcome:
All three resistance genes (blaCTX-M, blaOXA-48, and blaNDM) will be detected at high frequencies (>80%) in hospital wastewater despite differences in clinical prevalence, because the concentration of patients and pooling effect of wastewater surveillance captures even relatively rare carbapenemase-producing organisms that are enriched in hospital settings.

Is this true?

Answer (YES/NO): NO